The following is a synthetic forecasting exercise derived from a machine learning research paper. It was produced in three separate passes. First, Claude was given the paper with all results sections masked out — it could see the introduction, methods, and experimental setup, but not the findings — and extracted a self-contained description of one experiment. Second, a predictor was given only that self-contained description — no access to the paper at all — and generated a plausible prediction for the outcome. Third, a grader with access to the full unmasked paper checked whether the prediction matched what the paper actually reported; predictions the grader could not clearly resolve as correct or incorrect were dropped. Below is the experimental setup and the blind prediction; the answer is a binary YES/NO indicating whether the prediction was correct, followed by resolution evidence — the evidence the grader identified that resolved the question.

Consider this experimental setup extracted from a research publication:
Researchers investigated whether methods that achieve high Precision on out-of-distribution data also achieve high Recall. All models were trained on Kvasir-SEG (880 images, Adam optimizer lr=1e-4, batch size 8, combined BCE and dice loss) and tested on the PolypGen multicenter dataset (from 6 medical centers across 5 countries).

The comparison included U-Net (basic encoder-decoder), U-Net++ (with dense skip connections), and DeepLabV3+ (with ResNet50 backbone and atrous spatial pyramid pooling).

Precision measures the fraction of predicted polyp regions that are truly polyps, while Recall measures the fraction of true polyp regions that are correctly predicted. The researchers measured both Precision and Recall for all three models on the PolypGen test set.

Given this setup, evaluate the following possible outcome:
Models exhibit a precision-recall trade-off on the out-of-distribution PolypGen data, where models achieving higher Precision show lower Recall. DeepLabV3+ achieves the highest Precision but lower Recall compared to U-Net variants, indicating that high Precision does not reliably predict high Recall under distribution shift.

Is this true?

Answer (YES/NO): NO